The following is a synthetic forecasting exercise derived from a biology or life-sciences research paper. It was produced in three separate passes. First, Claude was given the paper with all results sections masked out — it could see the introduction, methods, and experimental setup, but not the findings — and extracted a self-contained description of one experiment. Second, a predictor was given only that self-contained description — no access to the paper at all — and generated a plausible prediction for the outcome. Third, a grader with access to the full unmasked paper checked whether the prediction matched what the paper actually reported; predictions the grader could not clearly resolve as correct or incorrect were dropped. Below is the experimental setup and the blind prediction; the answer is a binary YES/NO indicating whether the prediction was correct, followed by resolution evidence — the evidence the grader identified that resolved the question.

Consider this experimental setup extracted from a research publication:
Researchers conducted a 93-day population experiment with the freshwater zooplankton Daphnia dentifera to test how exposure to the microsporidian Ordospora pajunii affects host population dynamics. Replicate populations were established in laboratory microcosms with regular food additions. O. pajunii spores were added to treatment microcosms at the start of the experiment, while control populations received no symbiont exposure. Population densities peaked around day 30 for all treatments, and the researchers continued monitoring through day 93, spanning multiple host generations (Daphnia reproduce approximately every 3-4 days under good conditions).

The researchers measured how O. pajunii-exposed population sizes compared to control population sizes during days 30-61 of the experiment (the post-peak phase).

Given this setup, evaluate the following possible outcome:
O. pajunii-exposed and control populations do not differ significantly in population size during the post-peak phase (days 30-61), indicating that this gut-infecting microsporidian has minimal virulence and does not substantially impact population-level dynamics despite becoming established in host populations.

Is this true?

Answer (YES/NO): NO